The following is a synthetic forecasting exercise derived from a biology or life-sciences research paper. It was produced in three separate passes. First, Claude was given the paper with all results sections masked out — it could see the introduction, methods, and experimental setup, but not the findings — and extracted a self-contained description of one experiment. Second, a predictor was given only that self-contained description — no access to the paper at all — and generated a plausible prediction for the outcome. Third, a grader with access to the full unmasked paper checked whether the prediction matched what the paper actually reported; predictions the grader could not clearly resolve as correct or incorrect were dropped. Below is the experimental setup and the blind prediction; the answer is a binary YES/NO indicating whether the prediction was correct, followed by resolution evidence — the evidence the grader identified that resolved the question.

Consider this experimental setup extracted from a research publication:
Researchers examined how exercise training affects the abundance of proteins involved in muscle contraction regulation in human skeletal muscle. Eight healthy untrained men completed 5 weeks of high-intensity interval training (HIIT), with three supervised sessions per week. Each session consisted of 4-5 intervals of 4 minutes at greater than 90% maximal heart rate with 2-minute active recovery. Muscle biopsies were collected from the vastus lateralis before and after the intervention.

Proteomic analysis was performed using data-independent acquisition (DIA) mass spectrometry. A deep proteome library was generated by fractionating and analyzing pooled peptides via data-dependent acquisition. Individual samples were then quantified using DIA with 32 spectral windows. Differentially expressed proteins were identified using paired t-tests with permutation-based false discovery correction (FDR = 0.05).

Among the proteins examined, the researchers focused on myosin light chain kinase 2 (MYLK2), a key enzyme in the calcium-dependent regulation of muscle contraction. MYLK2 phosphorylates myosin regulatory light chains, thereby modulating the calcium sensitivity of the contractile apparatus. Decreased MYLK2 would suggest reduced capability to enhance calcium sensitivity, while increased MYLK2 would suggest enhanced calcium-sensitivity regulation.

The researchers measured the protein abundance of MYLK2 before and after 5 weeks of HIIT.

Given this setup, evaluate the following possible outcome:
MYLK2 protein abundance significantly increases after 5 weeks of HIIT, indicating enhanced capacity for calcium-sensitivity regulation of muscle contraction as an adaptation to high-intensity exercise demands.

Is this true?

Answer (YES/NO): NO